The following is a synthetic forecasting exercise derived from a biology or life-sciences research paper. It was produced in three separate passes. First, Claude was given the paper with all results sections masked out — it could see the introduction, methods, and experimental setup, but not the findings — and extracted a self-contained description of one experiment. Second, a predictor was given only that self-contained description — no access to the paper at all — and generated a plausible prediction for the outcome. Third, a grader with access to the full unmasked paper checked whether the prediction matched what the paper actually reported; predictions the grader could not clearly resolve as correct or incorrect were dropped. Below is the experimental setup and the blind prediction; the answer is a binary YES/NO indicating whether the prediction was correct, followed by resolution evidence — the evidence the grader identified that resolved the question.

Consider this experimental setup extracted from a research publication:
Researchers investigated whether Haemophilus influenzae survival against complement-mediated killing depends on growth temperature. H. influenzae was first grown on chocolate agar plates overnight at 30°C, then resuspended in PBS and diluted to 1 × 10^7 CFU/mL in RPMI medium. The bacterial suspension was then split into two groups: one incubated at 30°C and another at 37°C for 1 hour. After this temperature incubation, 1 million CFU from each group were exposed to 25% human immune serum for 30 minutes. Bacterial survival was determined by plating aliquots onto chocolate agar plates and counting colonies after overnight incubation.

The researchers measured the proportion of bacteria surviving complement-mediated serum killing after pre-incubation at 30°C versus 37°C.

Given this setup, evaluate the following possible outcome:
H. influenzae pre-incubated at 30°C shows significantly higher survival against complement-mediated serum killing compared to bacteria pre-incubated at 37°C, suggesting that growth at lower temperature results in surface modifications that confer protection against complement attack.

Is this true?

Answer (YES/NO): NO